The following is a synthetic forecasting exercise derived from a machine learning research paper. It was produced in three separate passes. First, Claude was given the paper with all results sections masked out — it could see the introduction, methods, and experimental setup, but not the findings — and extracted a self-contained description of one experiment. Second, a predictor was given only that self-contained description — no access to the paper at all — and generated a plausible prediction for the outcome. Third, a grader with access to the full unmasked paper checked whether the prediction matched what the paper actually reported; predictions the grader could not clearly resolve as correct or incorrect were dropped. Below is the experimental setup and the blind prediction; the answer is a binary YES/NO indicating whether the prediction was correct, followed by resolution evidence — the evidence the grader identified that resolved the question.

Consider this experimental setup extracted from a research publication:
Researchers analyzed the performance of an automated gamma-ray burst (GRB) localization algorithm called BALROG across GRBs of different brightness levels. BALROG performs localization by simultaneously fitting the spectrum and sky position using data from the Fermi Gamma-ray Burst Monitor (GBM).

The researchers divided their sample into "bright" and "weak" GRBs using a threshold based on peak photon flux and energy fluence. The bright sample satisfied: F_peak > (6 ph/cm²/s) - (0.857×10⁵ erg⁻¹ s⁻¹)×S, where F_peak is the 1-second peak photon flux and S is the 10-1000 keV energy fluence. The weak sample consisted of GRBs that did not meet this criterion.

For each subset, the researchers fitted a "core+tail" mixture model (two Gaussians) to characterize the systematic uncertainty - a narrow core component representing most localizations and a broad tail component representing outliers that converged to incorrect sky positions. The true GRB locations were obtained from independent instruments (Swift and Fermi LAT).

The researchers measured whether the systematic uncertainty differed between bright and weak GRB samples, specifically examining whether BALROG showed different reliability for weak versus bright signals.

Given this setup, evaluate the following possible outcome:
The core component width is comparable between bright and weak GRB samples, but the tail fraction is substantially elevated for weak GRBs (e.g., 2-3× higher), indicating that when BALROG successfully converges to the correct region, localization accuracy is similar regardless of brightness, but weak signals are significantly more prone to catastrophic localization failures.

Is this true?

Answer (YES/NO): NO